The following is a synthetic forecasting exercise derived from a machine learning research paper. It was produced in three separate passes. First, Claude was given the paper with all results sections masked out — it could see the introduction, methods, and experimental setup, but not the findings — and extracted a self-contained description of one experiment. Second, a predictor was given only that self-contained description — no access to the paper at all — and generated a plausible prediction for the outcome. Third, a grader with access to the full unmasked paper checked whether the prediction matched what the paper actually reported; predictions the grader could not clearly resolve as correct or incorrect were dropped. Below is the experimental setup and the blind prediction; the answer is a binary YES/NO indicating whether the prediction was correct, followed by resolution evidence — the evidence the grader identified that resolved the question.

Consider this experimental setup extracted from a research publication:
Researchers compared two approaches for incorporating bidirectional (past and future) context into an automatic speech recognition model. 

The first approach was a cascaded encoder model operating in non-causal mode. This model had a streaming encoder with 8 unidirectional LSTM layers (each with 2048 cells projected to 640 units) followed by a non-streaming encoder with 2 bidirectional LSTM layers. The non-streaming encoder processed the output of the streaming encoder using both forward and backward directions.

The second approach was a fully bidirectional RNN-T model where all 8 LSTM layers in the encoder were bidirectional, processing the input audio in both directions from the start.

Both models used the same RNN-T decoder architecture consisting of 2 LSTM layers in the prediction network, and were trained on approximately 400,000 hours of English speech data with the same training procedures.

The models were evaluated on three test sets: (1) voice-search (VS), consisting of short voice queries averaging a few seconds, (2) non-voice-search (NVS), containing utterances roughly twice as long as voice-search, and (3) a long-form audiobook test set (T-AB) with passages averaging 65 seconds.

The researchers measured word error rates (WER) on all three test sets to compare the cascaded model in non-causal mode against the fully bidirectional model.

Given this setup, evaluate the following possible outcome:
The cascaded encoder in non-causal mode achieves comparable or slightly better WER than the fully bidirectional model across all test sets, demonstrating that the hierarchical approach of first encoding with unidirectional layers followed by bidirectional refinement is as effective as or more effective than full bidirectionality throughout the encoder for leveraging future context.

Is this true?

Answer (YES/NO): NO